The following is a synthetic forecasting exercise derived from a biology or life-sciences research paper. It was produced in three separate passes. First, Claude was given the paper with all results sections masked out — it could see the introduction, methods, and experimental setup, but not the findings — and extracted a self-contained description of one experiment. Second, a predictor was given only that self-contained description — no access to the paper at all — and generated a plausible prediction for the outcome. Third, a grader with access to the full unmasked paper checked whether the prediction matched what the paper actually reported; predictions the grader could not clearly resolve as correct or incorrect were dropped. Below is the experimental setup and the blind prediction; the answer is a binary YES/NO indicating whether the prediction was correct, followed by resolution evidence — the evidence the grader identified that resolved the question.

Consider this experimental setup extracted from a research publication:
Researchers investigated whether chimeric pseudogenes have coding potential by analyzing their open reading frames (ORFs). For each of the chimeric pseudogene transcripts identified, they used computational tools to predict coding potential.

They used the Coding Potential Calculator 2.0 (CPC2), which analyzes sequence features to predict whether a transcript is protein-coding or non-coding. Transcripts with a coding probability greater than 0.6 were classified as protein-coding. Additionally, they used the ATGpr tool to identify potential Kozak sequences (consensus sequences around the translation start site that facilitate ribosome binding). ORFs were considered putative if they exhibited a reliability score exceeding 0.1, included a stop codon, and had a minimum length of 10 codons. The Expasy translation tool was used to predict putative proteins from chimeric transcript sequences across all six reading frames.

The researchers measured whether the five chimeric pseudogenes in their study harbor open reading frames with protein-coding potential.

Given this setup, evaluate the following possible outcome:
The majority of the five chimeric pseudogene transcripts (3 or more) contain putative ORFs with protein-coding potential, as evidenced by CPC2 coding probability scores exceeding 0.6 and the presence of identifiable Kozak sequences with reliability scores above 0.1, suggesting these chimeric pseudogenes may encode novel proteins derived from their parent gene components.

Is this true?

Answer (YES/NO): YES